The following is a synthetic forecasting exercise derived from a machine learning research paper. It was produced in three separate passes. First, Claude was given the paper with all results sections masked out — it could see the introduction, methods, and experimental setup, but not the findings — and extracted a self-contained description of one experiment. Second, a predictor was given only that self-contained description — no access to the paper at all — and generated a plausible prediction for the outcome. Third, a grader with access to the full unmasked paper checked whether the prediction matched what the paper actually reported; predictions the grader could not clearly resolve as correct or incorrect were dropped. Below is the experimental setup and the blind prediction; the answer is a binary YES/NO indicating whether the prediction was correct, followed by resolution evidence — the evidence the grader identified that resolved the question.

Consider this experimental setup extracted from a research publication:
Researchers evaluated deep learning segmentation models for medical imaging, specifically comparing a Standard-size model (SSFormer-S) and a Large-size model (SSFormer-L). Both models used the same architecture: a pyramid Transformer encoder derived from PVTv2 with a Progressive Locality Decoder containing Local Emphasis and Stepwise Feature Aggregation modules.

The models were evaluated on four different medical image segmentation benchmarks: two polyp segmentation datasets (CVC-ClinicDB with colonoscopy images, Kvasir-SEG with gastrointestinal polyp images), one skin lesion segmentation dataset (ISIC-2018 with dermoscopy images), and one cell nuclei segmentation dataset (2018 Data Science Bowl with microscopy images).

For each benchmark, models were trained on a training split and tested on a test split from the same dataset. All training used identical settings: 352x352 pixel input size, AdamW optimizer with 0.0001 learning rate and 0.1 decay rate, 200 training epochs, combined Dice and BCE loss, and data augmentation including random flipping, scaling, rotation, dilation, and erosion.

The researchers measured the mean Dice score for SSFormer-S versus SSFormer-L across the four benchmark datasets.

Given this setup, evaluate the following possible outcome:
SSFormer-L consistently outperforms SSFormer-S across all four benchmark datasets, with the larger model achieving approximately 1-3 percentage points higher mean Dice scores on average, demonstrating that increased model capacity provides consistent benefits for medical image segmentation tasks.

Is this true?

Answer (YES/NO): NO